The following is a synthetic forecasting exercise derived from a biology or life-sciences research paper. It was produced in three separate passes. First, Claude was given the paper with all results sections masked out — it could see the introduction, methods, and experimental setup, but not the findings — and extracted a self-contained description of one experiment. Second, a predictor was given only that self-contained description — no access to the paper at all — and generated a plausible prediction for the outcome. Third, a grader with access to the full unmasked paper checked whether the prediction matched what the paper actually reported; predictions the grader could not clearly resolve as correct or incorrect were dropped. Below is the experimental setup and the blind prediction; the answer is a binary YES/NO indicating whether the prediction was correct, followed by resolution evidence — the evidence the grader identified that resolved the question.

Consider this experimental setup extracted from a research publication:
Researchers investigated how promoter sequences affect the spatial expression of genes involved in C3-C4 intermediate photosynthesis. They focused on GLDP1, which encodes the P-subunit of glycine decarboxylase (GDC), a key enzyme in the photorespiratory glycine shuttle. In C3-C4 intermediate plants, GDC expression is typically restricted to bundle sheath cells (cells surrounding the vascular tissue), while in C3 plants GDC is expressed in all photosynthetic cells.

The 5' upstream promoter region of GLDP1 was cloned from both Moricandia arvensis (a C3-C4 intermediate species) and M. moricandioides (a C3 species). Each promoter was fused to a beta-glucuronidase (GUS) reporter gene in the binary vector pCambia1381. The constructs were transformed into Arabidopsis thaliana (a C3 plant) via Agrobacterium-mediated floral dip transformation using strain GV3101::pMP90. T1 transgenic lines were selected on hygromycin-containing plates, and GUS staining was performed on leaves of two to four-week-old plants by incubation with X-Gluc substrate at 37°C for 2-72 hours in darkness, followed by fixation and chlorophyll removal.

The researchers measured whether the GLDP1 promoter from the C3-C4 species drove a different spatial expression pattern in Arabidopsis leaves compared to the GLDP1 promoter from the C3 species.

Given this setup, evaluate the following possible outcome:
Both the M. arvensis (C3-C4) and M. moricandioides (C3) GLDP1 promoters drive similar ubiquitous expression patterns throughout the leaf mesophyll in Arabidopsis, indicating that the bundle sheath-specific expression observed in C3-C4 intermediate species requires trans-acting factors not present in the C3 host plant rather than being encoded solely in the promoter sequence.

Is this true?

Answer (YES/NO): NO